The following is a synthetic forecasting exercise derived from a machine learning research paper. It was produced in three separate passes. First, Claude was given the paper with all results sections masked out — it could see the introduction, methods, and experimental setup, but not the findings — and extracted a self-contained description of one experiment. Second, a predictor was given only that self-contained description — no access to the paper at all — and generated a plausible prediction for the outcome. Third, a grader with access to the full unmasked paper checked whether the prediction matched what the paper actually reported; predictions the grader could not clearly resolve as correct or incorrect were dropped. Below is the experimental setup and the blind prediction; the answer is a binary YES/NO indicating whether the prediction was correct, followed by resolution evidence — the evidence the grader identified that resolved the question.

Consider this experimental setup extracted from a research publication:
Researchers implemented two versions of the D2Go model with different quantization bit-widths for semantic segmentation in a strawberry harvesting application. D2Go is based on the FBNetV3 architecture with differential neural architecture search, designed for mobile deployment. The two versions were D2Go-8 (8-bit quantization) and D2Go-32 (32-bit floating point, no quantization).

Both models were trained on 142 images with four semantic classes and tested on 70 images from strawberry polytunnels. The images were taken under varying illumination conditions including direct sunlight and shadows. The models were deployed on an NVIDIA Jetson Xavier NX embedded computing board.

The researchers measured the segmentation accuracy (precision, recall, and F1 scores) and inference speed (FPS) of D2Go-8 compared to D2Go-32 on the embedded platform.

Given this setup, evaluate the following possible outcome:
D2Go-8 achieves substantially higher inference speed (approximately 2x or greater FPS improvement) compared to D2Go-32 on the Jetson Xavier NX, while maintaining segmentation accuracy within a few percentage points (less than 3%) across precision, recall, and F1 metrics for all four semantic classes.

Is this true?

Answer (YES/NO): NO